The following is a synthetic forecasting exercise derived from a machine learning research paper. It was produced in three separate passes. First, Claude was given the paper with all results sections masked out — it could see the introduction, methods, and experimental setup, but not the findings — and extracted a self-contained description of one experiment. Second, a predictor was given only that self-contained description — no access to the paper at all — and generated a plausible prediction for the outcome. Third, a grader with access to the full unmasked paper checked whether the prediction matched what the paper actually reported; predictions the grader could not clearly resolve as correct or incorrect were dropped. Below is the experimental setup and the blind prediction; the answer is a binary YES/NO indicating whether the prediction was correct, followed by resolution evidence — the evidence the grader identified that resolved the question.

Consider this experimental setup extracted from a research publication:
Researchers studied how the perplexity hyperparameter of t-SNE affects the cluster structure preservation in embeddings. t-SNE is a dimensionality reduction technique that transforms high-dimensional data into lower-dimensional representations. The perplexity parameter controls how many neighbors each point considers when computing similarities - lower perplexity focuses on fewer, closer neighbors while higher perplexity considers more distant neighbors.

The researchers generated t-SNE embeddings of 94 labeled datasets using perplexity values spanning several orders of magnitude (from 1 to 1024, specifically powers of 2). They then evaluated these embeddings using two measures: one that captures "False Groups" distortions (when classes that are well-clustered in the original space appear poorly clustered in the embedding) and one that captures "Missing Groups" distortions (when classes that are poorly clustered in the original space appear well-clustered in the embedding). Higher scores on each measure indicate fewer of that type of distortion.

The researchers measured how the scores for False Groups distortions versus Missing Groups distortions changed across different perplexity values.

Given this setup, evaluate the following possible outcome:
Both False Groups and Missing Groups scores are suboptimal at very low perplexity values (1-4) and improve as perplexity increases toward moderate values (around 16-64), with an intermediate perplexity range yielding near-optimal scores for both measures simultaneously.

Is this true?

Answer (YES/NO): NO